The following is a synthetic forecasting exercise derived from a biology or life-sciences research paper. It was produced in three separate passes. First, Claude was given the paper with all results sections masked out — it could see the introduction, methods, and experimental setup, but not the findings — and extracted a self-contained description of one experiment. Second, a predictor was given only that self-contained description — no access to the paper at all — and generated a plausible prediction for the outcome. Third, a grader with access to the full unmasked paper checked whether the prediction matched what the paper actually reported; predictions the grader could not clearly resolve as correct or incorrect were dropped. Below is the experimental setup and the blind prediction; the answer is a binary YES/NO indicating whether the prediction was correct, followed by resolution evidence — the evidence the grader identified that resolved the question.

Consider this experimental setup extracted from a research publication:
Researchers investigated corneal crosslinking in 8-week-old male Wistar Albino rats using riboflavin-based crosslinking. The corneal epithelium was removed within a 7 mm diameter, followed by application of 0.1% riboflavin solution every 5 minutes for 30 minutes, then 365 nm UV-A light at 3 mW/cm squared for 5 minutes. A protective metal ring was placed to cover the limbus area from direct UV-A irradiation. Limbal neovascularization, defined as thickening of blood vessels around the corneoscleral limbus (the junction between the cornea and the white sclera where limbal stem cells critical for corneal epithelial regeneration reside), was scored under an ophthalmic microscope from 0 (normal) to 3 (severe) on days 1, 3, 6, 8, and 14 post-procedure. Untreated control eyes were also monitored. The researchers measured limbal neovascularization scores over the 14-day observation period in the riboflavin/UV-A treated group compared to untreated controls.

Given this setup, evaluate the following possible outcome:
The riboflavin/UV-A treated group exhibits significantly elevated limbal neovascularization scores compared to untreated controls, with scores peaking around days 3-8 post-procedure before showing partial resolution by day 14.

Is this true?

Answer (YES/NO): NO